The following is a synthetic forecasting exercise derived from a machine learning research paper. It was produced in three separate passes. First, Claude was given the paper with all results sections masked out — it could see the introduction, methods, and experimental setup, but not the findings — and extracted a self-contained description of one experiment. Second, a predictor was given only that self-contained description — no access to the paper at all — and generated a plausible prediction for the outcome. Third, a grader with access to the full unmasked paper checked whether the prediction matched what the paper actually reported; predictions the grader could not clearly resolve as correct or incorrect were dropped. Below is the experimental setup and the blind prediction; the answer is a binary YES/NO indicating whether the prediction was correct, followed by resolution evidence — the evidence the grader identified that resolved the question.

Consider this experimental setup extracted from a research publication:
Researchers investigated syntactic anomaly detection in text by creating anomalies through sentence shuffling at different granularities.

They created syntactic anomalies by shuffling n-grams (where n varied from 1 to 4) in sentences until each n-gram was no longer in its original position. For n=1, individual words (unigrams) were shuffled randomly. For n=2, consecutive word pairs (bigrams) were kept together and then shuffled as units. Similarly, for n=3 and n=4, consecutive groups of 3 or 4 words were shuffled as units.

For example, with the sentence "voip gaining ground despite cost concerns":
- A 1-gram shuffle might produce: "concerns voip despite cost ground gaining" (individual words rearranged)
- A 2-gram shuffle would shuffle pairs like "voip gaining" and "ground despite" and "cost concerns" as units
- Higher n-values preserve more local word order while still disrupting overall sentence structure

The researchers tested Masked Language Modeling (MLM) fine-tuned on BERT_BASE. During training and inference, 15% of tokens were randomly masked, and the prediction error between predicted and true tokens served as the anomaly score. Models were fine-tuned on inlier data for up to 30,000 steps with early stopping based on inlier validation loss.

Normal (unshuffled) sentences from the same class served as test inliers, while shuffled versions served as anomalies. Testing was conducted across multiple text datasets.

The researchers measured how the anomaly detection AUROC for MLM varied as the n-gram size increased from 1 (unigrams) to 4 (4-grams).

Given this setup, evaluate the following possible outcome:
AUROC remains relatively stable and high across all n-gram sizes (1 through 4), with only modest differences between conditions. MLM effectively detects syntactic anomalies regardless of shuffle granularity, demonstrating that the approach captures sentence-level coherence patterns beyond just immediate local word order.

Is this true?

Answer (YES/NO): NO